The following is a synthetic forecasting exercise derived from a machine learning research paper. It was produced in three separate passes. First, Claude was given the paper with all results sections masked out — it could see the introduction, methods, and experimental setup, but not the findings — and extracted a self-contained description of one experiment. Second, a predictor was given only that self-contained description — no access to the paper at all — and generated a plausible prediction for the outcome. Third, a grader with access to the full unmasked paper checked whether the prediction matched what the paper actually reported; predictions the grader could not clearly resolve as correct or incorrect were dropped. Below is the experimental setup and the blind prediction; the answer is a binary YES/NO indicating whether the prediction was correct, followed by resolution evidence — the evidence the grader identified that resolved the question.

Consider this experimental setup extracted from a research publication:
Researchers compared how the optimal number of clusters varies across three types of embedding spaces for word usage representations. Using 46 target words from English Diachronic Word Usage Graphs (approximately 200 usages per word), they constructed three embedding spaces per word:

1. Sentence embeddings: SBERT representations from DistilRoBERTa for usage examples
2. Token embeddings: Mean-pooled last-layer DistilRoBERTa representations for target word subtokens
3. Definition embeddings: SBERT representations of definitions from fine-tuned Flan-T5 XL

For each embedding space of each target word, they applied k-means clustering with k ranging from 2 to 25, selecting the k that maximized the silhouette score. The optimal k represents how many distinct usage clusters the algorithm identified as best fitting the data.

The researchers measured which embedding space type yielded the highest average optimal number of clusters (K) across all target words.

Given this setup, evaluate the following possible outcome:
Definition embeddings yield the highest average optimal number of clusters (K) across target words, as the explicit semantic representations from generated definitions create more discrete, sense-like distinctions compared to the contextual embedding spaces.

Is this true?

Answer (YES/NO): YES